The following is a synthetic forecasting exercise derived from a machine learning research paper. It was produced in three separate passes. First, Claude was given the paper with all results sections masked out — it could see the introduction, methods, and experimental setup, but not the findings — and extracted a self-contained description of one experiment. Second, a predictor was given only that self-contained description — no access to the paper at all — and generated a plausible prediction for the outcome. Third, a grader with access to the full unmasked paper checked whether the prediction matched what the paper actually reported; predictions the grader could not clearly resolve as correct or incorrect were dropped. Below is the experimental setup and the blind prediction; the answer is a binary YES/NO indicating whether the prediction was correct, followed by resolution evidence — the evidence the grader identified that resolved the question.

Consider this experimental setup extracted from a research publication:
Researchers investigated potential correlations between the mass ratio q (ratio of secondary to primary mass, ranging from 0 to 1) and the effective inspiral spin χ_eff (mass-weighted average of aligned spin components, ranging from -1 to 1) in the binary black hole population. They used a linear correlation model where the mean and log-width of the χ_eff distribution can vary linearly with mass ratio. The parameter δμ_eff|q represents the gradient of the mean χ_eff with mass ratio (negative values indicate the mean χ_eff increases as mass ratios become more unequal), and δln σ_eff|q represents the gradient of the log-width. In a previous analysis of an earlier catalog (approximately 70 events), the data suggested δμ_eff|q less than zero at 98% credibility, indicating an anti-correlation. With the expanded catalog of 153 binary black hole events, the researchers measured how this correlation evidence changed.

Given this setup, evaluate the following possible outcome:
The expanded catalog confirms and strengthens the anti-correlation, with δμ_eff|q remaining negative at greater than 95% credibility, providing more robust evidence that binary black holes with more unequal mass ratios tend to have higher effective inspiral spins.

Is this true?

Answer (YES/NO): NO